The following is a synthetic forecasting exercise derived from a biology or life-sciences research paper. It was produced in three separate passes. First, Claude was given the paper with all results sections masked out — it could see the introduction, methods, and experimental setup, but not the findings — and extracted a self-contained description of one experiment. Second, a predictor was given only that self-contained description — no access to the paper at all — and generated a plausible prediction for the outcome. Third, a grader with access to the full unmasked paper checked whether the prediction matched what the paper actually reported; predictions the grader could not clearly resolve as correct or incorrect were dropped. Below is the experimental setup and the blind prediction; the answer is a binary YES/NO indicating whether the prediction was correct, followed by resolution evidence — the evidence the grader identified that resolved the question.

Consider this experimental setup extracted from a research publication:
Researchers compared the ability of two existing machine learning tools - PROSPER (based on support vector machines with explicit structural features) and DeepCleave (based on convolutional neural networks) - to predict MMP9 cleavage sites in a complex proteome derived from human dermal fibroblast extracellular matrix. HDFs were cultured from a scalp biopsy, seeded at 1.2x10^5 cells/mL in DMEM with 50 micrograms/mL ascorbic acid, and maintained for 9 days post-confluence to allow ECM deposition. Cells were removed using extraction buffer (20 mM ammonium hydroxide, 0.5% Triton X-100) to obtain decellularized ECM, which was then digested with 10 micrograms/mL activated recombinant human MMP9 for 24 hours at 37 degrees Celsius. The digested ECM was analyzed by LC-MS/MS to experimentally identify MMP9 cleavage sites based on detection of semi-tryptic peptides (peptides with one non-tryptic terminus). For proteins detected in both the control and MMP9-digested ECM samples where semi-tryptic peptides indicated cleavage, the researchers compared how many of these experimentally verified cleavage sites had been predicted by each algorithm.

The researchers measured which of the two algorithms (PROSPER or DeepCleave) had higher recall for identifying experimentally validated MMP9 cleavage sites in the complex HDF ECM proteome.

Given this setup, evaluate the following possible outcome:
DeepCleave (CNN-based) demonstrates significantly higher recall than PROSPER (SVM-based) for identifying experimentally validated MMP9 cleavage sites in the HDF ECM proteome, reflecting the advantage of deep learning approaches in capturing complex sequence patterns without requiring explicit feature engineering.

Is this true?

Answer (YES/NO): NO